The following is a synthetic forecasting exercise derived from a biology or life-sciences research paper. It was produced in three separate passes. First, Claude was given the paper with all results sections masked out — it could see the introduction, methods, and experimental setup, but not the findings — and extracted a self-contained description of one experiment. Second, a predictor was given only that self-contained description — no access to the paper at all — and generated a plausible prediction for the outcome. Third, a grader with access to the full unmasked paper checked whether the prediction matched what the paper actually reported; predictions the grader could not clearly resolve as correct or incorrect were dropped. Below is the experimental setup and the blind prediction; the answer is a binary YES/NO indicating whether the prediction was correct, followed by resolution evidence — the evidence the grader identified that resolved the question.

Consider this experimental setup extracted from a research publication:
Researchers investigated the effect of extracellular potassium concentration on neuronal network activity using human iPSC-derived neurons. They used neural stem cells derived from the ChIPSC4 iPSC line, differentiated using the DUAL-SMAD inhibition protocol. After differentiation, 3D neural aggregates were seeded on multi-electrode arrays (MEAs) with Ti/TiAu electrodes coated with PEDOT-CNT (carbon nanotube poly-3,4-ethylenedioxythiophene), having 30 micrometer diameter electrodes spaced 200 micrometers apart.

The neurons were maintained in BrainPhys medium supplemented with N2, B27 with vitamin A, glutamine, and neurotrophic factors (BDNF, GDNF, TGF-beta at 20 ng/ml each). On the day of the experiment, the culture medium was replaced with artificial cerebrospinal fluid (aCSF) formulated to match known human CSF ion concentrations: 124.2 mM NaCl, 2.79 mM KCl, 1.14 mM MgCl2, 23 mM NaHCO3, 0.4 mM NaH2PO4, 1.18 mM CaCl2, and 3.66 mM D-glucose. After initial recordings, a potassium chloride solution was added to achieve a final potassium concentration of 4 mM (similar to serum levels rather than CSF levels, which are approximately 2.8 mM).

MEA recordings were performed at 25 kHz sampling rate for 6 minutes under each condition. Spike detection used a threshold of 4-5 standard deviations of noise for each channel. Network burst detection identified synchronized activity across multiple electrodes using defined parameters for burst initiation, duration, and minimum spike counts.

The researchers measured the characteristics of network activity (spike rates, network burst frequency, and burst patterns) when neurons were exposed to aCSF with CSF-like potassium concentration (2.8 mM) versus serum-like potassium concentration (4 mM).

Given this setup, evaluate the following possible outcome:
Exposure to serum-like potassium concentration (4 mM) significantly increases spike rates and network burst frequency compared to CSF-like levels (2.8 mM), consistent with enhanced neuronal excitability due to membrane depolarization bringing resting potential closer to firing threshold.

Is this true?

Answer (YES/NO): YES